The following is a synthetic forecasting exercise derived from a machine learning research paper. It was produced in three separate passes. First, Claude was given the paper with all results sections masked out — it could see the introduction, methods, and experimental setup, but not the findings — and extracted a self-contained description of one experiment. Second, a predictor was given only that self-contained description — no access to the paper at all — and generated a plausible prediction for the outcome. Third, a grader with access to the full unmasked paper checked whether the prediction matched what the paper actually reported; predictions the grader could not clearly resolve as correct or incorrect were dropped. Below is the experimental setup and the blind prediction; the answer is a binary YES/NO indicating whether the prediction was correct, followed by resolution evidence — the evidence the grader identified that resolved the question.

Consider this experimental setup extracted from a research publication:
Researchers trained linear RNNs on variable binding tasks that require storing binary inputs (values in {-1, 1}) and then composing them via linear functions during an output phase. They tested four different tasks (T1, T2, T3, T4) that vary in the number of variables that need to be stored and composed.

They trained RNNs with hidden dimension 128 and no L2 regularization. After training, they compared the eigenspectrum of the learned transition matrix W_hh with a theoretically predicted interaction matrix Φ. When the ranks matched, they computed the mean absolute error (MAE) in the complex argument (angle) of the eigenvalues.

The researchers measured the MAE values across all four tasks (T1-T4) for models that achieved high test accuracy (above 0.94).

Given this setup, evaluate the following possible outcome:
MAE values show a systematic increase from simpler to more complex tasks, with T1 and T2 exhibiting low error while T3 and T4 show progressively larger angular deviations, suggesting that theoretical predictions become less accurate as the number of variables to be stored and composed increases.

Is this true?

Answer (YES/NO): NO